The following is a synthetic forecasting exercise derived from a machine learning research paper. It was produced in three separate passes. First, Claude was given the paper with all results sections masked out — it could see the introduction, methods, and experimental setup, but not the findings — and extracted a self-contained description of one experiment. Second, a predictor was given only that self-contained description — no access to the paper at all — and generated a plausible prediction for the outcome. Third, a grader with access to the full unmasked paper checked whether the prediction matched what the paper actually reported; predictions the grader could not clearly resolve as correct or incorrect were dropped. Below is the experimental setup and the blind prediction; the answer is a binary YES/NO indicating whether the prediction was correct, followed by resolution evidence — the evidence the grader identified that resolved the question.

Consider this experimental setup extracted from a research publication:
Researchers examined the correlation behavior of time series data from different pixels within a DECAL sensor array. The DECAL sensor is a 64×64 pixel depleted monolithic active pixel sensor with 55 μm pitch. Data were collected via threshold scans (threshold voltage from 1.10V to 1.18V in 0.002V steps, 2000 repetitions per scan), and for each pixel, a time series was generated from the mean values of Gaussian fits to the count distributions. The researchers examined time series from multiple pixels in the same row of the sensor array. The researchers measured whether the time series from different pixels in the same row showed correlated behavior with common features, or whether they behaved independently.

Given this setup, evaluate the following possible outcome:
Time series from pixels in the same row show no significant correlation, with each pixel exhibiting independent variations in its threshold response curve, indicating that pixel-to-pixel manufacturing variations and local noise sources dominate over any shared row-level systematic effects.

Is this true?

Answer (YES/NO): NO